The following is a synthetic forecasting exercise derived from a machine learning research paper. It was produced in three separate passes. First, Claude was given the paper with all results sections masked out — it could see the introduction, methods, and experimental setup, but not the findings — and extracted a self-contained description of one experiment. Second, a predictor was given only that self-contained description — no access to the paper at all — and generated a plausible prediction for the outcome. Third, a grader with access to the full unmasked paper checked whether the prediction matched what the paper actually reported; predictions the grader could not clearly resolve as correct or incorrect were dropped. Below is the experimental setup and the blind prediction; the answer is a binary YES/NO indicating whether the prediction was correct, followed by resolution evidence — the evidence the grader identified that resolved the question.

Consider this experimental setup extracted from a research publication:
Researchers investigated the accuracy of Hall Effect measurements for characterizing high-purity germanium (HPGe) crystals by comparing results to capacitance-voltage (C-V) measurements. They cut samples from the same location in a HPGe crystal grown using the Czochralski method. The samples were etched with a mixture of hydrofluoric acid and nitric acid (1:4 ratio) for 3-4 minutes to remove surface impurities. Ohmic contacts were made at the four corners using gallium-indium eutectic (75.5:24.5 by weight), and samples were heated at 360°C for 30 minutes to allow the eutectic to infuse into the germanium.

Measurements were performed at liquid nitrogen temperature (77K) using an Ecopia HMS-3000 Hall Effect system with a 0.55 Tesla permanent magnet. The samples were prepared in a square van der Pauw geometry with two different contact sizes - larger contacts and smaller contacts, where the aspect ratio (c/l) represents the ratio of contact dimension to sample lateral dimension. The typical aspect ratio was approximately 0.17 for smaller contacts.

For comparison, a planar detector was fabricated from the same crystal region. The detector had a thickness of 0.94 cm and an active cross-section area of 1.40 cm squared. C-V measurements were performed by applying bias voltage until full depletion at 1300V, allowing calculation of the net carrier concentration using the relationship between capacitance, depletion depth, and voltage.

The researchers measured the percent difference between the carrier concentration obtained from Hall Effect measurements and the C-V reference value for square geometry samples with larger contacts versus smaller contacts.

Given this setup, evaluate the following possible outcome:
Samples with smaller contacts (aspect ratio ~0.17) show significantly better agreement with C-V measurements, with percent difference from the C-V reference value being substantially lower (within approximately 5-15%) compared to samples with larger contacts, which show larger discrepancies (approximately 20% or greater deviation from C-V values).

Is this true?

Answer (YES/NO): NO